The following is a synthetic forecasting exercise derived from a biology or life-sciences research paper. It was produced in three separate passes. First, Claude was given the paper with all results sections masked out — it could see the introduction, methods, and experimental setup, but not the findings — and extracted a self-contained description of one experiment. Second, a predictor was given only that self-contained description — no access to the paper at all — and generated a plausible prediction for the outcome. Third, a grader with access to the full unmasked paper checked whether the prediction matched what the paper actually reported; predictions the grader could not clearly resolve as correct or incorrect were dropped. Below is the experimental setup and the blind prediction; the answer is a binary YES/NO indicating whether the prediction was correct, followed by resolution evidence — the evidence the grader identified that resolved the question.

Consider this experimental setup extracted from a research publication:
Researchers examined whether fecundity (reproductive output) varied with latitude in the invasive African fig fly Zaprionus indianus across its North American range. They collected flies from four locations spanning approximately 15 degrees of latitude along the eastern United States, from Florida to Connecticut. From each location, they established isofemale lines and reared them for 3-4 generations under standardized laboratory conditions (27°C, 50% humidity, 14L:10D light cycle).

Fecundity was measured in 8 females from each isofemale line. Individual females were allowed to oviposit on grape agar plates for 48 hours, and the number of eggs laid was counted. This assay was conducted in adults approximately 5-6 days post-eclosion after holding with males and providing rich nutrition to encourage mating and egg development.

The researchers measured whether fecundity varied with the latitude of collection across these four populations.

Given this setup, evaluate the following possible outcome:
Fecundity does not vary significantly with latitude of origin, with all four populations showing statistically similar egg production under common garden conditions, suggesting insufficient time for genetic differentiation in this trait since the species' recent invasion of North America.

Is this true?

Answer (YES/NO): YES